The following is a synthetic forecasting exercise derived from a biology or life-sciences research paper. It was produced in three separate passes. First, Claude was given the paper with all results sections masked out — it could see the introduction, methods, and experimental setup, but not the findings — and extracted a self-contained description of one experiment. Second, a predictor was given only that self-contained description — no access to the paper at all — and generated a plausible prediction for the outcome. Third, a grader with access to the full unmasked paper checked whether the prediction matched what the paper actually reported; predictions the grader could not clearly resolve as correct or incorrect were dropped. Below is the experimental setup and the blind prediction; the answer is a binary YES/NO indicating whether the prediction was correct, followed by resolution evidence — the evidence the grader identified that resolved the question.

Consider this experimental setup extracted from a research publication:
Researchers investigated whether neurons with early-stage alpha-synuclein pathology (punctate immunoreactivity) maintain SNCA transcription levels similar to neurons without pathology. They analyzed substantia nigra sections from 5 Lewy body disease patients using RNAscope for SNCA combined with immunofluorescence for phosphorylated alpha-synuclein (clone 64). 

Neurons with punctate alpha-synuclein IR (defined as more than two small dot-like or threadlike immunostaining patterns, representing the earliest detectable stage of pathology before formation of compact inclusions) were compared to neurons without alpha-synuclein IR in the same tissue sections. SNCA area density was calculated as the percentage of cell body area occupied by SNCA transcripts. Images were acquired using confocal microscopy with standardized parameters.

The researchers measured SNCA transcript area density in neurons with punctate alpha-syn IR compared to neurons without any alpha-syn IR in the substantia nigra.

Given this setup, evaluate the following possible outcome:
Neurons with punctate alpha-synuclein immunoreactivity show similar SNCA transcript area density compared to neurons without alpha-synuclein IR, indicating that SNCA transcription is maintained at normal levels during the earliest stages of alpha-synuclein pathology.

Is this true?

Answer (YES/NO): YES